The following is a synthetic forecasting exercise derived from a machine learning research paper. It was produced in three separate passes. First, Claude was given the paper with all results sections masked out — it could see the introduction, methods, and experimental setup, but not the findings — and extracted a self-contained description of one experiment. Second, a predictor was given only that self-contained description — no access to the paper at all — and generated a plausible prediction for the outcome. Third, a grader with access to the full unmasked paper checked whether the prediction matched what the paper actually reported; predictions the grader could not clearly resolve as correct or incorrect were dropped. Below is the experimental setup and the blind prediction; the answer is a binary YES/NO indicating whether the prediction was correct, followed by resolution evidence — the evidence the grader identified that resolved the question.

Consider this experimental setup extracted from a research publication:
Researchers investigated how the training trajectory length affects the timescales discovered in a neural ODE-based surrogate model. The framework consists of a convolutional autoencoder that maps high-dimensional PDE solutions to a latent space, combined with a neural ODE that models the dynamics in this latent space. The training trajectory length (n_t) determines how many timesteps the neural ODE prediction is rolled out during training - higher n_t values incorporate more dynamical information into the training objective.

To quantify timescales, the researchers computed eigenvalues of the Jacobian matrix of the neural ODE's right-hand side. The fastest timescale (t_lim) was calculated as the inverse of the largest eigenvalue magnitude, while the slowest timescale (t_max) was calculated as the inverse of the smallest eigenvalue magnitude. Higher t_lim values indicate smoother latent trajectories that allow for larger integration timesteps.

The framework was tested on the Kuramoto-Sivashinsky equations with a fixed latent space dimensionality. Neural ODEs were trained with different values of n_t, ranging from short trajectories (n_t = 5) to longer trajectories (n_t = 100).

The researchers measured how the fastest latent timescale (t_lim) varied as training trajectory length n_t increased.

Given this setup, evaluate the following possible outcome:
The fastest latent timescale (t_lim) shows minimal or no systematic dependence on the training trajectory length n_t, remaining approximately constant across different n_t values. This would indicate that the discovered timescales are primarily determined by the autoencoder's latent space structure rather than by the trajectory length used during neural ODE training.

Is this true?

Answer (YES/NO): NO